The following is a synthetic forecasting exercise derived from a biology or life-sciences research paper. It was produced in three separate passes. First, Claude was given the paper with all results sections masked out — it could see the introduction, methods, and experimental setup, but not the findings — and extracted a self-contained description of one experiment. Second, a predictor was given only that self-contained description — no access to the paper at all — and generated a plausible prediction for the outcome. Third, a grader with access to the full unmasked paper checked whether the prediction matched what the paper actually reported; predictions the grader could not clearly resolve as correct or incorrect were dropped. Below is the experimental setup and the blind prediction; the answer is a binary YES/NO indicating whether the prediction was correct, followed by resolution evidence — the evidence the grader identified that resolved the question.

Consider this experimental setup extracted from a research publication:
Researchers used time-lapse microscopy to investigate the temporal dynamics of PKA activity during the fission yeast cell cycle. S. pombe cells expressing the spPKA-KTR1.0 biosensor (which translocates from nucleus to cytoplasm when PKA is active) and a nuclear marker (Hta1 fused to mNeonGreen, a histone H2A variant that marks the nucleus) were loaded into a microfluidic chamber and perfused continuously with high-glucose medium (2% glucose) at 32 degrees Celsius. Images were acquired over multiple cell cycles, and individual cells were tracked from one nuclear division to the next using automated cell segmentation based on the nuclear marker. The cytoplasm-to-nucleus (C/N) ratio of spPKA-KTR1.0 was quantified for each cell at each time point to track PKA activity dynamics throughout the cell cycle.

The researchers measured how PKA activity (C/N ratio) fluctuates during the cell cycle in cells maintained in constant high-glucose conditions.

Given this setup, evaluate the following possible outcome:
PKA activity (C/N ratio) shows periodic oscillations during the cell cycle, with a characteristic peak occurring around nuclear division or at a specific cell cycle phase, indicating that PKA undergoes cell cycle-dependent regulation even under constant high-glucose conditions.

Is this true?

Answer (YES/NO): NO